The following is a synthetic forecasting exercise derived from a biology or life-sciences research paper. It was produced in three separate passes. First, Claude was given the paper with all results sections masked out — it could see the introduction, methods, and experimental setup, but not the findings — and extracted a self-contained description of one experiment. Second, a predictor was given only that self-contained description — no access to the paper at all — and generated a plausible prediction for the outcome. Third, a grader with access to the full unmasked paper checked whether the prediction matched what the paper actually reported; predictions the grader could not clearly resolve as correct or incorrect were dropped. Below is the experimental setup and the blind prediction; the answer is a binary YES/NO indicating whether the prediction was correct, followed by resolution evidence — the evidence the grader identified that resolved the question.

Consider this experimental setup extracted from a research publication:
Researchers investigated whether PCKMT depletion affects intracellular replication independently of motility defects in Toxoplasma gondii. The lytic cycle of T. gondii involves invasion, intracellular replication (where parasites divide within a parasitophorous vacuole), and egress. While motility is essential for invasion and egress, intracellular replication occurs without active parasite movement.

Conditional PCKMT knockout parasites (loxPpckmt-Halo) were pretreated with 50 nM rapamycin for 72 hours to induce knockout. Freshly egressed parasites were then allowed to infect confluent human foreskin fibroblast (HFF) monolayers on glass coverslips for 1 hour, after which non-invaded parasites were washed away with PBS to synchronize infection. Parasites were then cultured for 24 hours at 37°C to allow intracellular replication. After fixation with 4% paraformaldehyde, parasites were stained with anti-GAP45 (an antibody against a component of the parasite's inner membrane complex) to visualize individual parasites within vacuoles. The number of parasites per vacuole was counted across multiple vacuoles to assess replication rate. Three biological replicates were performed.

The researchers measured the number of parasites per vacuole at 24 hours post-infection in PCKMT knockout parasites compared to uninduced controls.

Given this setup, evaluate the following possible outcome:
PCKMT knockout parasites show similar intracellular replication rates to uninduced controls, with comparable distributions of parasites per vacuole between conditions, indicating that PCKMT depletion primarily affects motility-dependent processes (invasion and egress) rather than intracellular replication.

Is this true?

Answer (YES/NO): YES